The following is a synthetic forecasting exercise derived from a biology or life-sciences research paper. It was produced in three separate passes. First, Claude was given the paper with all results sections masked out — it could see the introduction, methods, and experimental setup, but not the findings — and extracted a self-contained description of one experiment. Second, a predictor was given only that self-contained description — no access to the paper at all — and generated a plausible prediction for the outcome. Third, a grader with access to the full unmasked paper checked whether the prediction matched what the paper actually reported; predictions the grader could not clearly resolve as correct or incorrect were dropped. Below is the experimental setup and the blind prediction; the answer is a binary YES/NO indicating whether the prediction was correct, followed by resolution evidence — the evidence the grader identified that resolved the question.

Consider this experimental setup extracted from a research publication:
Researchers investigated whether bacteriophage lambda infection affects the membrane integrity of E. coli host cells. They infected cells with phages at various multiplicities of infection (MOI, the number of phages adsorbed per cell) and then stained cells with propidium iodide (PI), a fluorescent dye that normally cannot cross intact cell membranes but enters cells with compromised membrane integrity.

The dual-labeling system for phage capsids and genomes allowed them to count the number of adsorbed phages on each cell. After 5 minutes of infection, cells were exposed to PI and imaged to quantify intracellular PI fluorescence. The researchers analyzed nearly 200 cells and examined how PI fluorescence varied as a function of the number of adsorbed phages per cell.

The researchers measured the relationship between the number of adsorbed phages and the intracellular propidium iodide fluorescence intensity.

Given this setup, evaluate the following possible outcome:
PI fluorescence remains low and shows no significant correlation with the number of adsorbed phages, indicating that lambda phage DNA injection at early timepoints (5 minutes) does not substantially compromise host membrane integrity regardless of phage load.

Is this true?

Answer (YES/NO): NO